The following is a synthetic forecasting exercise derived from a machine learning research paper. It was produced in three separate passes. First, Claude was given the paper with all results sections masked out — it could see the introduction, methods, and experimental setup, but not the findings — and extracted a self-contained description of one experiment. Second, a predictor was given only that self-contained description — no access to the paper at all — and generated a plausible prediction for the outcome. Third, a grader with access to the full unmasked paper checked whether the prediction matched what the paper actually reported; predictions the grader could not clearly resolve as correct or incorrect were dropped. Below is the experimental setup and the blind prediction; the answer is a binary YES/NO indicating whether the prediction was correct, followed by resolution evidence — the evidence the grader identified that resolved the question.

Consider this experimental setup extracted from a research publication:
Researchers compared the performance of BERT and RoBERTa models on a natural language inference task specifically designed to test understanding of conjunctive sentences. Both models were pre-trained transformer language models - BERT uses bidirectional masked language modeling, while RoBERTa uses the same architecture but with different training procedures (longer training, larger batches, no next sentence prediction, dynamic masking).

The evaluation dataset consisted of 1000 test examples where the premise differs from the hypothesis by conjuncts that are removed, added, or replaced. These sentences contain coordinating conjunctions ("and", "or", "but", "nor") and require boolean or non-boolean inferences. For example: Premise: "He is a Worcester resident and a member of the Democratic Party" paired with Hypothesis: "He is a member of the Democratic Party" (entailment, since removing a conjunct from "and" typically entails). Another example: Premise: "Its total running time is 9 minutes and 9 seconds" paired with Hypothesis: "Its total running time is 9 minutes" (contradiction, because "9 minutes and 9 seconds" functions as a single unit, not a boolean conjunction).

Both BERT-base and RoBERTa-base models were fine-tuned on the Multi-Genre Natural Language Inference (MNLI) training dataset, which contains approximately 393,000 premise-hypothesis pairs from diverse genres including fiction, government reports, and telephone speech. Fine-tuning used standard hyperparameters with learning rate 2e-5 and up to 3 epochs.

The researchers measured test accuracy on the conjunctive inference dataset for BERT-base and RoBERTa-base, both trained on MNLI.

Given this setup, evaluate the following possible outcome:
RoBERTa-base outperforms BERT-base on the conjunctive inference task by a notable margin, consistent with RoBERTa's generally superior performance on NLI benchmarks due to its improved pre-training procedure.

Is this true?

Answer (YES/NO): YES